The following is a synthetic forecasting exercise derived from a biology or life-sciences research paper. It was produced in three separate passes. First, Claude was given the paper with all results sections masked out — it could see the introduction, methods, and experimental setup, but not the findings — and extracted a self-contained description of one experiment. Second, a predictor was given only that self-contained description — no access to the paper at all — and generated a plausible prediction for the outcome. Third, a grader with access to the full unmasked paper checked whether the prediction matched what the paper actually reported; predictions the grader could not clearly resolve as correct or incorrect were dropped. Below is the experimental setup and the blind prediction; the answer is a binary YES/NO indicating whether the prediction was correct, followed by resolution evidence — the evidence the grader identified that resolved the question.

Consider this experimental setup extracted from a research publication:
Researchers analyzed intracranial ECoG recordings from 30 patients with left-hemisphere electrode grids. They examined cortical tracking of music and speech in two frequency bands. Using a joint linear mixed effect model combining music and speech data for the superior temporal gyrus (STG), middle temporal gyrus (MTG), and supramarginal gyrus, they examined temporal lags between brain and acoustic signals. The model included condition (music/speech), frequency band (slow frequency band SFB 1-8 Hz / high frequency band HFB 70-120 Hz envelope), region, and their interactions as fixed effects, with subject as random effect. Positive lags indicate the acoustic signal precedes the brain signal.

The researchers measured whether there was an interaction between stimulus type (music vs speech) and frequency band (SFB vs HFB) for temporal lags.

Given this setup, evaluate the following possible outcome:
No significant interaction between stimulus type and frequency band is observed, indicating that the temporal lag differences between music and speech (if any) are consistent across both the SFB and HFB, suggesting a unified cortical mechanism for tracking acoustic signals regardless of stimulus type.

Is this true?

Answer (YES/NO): NO